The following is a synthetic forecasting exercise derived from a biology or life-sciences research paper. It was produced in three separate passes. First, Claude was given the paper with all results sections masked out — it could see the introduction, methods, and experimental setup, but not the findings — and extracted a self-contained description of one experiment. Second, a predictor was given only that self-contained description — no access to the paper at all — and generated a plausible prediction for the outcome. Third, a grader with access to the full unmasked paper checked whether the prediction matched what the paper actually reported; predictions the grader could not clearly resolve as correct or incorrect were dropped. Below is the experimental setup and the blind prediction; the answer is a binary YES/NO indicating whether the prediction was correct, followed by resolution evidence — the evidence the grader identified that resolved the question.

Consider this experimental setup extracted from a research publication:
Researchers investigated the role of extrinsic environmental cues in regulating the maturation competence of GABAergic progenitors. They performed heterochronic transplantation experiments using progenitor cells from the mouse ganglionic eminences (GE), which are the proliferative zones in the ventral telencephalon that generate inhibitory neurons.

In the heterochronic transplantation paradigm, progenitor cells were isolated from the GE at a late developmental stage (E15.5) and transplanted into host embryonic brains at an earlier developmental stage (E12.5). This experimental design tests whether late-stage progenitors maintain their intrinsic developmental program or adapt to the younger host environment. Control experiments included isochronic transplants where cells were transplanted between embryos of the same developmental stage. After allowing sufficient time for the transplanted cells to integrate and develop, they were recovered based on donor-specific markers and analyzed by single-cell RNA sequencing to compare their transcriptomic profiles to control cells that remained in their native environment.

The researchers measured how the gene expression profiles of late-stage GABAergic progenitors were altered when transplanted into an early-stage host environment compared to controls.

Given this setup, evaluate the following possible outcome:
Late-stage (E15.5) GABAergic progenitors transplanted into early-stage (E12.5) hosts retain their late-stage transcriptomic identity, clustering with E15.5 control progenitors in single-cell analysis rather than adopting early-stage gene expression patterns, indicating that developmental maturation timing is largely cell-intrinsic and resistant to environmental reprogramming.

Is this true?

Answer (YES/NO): NO